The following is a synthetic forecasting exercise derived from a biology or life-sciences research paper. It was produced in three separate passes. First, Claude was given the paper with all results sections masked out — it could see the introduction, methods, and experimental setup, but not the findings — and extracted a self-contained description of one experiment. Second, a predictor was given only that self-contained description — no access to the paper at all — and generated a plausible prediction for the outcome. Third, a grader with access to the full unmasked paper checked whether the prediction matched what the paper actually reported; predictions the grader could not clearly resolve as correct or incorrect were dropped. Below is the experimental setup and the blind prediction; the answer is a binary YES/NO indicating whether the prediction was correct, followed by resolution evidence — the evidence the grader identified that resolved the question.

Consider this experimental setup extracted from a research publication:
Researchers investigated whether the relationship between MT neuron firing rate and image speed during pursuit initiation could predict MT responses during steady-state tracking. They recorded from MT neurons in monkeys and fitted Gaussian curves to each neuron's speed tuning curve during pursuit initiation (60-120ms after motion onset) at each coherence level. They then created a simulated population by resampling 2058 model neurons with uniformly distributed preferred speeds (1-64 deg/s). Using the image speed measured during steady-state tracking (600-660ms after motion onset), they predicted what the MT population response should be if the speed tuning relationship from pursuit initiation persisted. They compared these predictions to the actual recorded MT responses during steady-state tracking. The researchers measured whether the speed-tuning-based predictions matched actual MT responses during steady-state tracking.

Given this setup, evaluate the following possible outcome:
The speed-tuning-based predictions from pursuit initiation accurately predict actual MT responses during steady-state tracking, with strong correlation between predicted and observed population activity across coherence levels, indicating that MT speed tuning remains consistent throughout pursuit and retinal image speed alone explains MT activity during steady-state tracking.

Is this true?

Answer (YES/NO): NO